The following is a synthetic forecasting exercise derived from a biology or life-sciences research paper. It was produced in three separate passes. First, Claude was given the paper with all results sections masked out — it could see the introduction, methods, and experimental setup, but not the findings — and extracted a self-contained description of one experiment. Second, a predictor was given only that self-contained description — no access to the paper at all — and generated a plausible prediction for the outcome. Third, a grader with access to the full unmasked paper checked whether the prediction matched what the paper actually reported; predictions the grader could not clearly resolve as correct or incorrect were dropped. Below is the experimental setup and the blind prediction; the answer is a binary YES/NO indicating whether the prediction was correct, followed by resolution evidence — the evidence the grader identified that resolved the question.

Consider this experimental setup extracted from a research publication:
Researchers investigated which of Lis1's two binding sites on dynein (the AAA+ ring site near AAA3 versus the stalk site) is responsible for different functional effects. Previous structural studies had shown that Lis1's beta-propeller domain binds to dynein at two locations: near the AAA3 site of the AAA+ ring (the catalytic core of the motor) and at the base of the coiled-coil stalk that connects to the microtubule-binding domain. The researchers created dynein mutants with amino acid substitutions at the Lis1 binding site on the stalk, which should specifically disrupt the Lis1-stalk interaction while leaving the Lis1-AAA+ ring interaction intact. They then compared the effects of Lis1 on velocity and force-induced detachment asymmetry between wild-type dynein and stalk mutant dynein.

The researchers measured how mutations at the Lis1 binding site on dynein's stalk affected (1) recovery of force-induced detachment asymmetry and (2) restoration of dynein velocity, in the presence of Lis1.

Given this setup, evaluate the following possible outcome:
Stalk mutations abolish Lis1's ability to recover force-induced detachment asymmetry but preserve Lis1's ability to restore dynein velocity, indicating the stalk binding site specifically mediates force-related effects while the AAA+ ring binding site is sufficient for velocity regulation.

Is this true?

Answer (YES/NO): YES